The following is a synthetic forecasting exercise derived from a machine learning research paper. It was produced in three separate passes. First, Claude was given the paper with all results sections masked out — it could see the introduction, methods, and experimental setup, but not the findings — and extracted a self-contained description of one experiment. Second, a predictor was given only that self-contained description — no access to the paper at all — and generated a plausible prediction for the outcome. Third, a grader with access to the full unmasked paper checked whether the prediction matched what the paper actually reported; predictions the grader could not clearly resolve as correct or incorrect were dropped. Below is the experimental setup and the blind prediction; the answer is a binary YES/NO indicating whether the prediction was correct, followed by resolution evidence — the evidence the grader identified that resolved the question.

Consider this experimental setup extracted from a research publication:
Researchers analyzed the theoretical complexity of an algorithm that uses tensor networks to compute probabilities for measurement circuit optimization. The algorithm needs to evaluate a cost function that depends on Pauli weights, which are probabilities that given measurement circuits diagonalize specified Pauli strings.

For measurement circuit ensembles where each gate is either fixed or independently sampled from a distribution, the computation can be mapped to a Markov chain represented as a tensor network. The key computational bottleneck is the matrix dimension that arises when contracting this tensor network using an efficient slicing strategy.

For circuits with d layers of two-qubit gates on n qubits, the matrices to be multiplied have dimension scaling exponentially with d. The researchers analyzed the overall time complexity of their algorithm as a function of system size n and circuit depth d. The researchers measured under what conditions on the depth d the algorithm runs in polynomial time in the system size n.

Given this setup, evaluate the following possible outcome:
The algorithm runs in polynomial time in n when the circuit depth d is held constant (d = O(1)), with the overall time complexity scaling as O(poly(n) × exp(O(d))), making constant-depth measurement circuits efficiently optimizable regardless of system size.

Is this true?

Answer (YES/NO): YES